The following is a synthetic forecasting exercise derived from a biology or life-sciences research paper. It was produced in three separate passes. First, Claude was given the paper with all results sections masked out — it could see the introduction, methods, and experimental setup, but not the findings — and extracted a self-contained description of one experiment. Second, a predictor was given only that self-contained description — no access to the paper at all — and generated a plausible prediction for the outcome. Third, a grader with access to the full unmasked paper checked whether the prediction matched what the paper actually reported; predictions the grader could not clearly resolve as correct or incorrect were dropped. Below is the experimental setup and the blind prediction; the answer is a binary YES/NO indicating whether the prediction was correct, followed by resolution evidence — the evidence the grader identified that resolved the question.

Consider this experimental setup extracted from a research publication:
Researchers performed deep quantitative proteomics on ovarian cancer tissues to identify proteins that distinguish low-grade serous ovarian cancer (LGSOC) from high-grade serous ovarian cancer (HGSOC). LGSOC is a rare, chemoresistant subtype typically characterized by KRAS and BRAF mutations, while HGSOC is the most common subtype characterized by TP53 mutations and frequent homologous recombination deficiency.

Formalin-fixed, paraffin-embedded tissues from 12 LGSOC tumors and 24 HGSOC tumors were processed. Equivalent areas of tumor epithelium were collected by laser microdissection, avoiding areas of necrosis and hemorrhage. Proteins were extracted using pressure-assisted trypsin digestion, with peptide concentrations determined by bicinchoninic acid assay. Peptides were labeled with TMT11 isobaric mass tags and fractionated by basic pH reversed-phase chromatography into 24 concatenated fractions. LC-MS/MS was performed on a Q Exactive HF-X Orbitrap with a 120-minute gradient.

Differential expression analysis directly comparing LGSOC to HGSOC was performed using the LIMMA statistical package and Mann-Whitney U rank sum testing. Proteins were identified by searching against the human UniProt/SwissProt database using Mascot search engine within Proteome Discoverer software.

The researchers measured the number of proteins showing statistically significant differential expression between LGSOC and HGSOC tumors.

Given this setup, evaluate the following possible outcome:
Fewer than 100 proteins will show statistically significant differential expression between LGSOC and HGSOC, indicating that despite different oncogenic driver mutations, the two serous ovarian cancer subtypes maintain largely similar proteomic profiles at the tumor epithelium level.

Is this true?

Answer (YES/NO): NO